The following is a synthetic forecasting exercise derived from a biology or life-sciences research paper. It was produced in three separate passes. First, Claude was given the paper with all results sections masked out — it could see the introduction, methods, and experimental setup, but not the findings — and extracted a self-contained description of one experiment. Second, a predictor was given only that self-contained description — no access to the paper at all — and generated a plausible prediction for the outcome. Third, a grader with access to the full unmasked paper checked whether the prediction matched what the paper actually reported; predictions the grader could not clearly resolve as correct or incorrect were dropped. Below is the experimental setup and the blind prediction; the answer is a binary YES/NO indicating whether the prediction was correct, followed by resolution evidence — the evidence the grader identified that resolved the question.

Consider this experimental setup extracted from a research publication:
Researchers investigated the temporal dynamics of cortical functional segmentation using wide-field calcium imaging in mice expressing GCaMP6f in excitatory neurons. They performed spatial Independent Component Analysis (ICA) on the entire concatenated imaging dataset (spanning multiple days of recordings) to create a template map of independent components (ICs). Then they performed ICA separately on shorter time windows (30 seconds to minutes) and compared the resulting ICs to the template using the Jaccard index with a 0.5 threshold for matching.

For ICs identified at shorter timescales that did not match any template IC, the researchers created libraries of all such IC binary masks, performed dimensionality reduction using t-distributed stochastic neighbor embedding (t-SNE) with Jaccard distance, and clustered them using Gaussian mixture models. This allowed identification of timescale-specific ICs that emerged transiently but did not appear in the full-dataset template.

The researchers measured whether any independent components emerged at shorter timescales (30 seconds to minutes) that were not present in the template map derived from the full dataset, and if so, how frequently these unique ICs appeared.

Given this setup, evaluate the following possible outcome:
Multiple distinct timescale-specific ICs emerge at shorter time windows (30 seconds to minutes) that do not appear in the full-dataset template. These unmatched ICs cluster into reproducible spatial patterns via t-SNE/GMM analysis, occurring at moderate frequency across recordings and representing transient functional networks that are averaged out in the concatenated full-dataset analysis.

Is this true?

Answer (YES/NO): YES